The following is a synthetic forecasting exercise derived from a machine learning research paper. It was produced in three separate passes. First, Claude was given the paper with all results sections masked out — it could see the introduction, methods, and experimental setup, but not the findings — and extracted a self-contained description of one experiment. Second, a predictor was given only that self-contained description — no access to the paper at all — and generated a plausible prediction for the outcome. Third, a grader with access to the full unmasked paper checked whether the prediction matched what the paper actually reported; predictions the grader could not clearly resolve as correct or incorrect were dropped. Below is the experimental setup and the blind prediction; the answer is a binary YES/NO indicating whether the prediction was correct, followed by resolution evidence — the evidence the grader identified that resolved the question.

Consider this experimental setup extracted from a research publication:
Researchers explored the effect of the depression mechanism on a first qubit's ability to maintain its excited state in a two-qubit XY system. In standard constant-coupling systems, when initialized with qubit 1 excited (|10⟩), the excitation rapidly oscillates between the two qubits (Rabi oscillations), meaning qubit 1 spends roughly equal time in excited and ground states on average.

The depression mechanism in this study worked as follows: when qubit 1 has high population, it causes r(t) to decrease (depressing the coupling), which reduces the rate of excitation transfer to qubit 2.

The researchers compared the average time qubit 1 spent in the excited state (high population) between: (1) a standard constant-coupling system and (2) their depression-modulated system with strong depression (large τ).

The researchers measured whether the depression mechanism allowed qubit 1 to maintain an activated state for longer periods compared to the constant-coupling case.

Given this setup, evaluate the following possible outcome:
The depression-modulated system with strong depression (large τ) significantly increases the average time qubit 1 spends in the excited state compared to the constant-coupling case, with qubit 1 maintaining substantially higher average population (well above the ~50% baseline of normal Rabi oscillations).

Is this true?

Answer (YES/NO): YES